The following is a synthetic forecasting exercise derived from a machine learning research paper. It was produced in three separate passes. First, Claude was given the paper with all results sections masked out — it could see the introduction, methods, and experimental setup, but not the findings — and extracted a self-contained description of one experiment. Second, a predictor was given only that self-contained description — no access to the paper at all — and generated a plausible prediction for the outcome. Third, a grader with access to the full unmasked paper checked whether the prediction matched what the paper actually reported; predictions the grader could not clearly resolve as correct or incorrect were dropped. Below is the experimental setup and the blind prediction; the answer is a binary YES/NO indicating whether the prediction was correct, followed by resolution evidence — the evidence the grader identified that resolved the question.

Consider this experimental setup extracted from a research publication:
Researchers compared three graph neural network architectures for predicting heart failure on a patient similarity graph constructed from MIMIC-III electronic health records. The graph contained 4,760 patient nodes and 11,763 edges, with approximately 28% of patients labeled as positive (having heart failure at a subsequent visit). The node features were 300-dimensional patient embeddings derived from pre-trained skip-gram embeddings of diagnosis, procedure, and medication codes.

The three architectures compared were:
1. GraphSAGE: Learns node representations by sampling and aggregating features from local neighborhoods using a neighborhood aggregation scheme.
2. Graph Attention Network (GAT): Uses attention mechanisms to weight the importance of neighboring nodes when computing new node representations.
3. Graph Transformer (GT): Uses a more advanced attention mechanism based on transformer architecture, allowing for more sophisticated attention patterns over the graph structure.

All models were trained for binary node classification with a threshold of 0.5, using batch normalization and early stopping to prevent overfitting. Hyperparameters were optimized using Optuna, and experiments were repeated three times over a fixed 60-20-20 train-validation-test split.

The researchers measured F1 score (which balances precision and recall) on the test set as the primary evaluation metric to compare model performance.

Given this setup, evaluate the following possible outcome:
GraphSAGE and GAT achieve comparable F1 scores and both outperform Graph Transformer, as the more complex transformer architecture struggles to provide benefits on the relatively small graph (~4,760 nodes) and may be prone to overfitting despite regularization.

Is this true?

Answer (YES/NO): NO